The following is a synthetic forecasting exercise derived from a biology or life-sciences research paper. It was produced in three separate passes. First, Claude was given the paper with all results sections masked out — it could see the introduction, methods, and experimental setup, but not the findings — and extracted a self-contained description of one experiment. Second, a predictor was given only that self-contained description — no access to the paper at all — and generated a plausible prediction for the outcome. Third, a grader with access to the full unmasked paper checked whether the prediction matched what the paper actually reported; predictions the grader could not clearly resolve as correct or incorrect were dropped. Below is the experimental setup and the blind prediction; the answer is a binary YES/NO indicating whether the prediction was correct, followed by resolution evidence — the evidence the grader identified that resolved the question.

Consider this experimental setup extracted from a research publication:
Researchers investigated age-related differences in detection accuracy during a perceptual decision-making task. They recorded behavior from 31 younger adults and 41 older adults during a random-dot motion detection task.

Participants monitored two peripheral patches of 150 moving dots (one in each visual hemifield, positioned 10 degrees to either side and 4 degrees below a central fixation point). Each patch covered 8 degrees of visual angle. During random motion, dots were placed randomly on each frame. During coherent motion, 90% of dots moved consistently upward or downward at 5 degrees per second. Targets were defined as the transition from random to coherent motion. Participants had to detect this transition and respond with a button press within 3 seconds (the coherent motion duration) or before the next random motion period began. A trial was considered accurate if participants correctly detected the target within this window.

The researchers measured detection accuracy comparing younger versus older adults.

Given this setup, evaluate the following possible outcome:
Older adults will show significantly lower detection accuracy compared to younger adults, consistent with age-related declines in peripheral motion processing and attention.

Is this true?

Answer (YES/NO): YES